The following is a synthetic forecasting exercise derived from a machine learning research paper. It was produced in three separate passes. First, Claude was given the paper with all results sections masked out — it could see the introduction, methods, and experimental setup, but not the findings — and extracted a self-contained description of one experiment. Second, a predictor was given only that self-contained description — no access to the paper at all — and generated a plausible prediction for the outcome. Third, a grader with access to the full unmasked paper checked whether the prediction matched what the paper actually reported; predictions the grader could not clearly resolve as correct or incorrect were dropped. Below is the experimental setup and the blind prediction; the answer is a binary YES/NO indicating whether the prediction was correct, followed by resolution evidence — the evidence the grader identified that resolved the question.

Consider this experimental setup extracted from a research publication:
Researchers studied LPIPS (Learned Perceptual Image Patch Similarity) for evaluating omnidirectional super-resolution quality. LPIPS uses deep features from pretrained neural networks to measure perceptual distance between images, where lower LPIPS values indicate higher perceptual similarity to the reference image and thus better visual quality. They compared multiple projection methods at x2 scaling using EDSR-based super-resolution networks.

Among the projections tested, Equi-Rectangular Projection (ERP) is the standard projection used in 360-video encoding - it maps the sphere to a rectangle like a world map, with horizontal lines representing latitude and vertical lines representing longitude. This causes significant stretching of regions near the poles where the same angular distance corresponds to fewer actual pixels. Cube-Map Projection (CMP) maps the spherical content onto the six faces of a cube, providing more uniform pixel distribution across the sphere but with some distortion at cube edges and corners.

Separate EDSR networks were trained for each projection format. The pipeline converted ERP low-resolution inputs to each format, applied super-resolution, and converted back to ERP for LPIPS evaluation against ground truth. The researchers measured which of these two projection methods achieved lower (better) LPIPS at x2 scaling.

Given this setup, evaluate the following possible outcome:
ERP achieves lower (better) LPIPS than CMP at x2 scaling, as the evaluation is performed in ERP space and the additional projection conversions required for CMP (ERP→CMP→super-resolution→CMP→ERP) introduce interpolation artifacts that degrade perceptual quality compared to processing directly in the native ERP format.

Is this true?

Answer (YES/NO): NO